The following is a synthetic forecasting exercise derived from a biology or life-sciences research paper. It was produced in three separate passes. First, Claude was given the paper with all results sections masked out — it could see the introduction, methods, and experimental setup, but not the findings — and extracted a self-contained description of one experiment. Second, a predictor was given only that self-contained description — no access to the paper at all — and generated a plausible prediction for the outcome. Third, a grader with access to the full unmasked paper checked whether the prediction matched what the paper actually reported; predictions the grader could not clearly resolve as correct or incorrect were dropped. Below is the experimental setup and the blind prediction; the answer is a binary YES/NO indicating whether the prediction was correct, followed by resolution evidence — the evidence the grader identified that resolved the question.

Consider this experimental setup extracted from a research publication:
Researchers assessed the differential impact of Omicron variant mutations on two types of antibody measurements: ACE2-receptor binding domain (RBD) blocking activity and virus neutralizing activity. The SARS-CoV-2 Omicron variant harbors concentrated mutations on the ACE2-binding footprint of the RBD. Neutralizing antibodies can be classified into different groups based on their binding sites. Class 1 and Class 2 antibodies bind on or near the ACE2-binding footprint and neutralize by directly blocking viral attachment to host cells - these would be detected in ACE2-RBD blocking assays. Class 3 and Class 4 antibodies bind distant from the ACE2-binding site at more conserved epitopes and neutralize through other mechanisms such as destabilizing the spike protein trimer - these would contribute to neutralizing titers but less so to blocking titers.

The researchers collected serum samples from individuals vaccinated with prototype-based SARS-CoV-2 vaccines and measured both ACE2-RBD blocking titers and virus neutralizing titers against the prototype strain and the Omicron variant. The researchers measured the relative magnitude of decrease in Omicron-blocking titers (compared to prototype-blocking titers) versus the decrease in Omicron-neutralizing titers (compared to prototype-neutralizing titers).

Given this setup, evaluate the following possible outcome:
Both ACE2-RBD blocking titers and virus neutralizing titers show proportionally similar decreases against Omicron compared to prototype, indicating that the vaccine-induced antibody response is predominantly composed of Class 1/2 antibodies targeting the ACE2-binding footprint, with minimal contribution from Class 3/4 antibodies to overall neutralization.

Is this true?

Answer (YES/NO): NO